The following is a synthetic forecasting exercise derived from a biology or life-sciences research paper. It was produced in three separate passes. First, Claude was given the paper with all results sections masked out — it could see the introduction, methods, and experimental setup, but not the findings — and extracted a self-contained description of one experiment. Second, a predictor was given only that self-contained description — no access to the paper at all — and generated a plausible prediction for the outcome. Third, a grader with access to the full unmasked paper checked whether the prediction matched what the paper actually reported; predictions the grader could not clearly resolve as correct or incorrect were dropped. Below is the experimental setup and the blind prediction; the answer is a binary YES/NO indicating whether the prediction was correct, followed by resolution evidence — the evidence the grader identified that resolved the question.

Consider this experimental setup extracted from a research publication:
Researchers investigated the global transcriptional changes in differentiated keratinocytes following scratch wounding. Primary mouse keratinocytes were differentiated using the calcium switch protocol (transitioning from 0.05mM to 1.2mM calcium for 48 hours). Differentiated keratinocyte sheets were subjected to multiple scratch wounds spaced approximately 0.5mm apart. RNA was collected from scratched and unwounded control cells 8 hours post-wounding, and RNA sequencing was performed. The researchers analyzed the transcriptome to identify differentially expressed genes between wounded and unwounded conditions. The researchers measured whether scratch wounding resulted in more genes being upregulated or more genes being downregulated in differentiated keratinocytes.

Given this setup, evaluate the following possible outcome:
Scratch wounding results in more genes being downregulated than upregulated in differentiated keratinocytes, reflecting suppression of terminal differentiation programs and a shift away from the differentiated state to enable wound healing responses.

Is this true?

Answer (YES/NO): YES